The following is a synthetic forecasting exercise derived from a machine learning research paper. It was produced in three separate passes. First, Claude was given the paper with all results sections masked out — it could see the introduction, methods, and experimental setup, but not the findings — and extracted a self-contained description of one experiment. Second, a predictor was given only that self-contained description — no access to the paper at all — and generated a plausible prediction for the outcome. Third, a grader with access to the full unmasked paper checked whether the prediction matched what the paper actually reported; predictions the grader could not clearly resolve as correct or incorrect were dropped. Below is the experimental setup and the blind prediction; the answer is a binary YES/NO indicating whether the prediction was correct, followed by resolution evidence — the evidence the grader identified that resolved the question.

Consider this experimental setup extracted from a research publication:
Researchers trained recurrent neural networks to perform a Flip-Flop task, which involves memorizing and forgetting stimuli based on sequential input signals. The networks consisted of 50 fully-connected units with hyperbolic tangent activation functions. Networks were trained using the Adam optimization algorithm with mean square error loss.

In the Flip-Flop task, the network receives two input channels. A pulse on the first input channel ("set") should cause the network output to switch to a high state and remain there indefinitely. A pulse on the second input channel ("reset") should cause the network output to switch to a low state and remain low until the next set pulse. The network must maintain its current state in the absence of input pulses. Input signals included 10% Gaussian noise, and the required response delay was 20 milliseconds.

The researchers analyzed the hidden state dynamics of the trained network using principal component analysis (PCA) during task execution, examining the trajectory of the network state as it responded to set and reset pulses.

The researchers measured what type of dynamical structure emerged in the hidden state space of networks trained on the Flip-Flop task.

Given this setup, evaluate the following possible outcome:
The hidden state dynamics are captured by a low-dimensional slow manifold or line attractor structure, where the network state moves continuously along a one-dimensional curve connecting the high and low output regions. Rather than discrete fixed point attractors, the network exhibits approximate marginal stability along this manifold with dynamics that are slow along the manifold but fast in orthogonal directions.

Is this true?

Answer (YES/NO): NO